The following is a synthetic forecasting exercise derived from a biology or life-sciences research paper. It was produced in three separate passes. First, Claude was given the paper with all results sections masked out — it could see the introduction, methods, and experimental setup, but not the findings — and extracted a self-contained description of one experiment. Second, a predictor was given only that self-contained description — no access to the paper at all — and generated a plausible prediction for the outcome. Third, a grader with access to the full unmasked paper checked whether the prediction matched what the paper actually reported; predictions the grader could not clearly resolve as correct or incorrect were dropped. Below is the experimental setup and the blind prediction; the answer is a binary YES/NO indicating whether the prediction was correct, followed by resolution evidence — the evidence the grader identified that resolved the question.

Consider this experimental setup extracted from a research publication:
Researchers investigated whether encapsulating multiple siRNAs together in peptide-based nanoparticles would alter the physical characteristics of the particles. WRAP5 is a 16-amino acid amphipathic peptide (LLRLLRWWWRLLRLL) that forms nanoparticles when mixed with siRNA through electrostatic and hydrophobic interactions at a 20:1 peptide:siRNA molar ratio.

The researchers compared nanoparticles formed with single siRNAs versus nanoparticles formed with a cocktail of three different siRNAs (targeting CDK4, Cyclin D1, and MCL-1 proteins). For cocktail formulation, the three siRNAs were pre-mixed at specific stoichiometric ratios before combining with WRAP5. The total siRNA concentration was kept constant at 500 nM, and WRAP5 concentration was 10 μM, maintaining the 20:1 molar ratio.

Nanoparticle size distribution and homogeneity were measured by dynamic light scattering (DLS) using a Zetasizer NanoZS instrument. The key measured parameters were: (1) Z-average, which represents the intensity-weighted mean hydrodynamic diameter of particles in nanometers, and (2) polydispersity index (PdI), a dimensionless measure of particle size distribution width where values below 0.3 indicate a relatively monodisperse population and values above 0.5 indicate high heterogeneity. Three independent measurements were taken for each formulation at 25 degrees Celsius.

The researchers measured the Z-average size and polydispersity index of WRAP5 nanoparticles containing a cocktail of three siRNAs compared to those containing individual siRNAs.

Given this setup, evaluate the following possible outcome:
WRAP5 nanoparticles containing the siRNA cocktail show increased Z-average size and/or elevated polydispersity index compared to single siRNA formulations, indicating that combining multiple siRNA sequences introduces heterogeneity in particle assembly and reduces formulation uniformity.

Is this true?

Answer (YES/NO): NO